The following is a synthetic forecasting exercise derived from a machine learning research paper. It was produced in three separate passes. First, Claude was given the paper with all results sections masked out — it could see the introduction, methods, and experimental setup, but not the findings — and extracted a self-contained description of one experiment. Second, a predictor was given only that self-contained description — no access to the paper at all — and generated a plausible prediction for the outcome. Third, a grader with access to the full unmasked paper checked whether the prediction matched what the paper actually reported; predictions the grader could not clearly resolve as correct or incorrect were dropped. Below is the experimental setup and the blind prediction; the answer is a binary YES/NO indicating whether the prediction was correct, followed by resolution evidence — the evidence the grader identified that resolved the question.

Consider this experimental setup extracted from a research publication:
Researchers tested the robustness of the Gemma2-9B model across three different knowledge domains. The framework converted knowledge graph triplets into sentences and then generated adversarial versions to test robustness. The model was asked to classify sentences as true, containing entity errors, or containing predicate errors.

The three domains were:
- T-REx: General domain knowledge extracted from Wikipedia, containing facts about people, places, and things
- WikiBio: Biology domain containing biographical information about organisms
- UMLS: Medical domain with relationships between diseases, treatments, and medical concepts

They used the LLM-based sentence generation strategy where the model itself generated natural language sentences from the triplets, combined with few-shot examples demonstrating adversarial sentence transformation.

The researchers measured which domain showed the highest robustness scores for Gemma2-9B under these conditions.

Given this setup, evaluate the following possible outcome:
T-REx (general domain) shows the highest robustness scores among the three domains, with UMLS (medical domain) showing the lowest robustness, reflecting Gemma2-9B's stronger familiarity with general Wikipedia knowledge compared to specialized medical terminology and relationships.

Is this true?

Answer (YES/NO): YES